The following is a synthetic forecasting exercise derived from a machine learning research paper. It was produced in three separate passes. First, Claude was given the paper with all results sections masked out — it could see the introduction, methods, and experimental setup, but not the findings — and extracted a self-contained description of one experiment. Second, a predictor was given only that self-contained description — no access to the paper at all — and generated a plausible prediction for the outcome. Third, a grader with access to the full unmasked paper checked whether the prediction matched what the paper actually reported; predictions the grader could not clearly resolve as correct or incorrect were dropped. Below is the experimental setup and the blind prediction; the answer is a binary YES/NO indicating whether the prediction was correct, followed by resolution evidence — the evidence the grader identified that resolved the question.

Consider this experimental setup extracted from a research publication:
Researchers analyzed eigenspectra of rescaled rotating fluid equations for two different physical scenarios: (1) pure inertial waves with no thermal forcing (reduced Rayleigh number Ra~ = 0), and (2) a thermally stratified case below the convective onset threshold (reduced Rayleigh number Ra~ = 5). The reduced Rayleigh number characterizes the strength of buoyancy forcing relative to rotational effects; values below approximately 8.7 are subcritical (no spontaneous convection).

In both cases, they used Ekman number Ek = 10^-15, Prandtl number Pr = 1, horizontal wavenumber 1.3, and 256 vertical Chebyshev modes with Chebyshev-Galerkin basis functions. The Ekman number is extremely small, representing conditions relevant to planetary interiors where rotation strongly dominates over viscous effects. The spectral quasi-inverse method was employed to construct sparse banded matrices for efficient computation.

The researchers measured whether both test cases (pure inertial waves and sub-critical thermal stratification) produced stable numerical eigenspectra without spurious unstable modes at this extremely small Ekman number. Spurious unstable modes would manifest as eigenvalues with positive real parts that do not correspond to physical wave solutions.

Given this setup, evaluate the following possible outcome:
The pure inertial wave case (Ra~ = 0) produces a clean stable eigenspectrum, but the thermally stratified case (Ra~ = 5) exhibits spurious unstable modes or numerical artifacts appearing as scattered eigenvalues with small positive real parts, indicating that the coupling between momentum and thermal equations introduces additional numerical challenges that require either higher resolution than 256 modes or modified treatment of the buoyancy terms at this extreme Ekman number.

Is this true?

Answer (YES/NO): NO